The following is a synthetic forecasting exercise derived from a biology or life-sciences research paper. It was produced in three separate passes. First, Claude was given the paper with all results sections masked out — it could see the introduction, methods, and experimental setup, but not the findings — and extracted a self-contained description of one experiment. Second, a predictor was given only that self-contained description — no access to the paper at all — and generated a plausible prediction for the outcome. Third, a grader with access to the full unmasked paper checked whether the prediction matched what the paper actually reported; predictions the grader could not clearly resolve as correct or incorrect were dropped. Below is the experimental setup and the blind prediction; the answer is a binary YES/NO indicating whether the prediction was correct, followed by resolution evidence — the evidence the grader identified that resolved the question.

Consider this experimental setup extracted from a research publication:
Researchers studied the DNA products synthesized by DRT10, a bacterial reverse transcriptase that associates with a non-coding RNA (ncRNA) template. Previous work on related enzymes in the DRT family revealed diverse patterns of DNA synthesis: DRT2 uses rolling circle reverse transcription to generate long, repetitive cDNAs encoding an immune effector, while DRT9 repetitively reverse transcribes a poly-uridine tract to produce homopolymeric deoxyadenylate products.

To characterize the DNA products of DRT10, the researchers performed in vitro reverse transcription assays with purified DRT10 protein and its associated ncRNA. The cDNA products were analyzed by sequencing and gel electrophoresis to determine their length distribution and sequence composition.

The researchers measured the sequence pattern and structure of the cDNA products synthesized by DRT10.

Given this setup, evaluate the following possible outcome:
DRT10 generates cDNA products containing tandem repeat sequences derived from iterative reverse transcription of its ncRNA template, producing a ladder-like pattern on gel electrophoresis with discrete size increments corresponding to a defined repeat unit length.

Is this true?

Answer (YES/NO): NO